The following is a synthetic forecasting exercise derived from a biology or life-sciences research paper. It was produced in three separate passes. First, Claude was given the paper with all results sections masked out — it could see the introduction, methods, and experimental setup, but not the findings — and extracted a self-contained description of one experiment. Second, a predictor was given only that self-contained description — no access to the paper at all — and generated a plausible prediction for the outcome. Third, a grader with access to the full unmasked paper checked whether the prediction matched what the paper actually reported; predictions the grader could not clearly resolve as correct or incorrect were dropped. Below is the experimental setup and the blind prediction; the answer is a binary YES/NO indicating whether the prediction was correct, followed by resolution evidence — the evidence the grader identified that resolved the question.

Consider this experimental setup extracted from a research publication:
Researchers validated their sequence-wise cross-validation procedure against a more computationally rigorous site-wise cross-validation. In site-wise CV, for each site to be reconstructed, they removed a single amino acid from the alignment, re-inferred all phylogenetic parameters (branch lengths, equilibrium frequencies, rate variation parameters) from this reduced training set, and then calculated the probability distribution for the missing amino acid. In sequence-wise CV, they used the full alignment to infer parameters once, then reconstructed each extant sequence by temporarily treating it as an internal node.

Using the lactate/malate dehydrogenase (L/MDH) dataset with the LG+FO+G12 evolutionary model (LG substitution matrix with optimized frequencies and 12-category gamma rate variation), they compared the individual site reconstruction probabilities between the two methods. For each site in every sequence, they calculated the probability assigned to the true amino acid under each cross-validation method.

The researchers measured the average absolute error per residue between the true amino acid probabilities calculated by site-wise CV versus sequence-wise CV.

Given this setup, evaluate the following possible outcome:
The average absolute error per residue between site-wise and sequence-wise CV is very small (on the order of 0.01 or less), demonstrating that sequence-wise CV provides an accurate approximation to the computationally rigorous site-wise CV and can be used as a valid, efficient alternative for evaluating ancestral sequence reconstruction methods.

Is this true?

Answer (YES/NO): YES